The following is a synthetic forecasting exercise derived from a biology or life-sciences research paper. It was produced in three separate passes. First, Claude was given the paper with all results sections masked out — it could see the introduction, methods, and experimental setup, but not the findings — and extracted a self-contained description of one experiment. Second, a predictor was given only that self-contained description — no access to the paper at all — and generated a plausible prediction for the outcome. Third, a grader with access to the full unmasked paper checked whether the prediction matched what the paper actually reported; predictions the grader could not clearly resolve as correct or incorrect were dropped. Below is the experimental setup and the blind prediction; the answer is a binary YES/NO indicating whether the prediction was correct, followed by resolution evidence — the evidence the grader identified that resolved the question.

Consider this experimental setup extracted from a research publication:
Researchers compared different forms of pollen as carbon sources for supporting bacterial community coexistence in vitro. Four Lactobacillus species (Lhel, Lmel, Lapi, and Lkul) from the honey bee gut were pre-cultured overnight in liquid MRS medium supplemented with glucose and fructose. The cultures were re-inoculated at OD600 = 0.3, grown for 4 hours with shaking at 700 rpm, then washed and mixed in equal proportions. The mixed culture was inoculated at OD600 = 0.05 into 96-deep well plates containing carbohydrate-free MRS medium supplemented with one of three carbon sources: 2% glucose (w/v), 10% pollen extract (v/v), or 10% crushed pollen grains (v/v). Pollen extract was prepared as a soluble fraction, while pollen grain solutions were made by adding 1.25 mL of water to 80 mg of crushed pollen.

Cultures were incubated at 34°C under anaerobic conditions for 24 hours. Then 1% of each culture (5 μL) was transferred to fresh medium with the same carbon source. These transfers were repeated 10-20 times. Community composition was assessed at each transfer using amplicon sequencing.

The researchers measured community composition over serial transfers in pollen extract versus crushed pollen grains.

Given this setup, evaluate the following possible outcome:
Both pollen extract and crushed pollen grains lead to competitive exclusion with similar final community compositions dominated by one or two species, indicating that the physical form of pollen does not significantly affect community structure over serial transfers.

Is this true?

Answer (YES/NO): NO